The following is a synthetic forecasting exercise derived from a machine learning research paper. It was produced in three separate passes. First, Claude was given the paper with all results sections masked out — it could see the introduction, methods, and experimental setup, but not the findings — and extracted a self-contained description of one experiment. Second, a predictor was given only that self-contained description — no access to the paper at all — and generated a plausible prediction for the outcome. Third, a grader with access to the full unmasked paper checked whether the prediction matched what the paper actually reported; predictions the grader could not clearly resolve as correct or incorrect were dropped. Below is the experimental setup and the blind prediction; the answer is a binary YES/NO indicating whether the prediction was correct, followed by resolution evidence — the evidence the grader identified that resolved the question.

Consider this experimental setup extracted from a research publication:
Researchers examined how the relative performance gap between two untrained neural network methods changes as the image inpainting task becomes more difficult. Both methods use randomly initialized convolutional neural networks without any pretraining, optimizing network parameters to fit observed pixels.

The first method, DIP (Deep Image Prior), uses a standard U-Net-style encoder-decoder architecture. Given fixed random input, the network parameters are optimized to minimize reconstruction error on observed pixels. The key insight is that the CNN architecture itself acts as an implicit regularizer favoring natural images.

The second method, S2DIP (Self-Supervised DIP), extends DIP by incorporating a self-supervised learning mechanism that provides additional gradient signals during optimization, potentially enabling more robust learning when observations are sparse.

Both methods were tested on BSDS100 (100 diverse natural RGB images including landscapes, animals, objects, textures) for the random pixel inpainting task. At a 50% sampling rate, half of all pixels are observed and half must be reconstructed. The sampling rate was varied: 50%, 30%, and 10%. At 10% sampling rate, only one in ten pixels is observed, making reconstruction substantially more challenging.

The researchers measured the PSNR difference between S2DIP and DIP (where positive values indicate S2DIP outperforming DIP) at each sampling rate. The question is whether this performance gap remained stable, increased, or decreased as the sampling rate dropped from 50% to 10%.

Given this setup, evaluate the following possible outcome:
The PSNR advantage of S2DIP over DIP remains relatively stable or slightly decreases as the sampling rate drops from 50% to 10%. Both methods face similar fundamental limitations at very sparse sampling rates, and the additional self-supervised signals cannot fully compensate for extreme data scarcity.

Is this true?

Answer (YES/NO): NO